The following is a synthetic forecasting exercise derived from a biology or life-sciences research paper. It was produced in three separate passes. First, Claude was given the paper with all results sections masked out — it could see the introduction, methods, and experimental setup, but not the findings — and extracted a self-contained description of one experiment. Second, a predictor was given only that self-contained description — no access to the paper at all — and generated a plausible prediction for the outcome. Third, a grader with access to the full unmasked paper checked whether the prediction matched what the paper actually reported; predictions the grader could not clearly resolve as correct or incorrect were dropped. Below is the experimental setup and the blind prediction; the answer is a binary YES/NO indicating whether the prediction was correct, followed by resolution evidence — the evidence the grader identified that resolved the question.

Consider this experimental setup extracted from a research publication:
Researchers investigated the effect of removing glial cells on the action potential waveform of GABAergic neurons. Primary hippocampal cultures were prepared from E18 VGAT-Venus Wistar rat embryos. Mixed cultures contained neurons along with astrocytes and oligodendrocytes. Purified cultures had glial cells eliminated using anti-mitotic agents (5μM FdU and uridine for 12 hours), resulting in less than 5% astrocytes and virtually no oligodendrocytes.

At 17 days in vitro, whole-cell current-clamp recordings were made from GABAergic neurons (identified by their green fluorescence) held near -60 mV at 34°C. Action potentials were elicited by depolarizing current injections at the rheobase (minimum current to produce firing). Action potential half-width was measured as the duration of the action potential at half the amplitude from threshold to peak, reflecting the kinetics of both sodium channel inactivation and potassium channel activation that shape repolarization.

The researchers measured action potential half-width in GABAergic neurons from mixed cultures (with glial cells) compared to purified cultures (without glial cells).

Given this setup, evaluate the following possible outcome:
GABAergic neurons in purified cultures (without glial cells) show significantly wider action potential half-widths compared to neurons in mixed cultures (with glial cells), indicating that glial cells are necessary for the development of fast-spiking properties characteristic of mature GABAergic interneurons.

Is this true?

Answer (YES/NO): YES